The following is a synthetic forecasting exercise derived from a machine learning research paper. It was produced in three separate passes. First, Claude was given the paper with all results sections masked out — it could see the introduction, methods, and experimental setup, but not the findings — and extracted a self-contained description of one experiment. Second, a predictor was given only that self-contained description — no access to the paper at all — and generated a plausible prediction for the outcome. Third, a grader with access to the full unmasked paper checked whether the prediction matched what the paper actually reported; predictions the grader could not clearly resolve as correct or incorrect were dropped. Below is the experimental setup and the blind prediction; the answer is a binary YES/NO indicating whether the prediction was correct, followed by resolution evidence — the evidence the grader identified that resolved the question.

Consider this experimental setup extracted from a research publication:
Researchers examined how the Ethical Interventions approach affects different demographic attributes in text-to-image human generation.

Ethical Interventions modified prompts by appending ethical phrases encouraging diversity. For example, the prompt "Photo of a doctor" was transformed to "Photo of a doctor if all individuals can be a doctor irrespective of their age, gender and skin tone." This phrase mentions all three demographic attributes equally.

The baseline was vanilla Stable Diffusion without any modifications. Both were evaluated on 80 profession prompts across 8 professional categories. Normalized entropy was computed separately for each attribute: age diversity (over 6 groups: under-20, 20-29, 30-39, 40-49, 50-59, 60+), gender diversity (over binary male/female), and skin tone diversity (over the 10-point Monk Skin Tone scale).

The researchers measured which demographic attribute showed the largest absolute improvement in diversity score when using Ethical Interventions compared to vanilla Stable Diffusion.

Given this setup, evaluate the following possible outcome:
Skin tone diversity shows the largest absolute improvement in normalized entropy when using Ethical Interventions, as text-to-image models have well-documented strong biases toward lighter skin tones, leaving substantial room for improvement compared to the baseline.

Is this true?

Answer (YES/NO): NO